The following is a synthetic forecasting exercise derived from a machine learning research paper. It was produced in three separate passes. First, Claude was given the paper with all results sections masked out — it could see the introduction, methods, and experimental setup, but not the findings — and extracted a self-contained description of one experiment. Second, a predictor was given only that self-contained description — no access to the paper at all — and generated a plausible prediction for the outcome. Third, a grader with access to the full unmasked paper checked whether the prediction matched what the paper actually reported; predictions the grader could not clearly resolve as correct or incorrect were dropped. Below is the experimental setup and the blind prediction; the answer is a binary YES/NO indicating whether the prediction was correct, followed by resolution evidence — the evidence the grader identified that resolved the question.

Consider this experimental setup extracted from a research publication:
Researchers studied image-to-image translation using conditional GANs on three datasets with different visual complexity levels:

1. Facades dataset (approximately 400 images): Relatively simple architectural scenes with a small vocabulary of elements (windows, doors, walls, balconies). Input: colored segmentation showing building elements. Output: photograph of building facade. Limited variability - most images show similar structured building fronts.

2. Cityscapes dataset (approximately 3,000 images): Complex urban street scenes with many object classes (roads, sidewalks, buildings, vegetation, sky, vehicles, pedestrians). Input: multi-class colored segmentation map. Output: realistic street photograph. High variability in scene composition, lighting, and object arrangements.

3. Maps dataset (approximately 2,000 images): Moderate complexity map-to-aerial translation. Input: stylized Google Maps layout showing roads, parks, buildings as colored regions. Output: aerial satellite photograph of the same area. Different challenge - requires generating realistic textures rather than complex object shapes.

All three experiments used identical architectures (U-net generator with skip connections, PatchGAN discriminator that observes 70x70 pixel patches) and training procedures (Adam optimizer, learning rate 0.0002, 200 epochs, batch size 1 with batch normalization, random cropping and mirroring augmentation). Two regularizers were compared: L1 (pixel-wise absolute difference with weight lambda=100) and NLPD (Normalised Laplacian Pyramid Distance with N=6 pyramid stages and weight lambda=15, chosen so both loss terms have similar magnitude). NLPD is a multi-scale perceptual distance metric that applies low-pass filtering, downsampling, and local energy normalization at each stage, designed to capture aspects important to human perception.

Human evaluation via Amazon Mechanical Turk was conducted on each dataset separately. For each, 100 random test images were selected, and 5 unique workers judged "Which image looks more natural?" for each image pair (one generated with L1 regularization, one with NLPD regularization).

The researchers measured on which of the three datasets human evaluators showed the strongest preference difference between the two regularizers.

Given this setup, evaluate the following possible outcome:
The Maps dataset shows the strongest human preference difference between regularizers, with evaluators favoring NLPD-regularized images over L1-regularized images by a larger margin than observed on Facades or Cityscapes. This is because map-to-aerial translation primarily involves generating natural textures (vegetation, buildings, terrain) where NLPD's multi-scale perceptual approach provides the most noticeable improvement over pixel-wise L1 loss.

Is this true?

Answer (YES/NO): NO